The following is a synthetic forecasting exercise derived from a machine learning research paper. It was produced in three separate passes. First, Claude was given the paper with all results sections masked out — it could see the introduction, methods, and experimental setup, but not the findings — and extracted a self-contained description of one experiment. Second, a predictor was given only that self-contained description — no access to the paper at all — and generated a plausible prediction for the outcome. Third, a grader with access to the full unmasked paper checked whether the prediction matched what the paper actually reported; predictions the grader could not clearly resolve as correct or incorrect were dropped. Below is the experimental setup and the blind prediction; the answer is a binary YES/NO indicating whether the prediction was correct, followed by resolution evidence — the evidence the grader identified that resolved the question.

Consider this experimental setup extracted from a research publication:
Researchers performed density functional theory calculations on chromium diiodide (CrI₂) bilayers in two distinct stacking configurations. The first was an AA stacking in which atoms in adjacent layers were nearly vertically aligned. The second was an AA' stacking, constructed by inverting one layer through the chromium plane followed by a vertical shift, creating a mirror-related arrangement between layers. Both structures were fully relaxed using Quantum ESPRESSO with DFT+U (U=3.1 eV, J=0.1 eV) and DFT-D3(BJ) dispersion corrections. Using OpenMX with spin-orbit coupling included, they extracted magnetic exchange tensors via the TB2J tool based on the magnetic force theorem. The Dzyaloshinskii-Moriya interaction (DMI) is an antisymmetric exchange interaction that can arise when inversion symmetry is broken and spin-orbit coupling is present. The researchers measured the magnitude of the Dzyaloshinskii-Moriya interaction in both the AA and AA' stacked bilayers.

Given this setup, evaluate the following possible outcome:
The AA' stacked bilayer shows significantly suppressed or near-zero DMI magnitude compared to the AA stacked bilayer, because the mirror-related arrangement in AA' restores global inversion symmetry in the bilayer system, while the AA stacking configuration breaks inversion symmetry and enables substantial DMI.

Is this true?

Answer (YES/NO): NO